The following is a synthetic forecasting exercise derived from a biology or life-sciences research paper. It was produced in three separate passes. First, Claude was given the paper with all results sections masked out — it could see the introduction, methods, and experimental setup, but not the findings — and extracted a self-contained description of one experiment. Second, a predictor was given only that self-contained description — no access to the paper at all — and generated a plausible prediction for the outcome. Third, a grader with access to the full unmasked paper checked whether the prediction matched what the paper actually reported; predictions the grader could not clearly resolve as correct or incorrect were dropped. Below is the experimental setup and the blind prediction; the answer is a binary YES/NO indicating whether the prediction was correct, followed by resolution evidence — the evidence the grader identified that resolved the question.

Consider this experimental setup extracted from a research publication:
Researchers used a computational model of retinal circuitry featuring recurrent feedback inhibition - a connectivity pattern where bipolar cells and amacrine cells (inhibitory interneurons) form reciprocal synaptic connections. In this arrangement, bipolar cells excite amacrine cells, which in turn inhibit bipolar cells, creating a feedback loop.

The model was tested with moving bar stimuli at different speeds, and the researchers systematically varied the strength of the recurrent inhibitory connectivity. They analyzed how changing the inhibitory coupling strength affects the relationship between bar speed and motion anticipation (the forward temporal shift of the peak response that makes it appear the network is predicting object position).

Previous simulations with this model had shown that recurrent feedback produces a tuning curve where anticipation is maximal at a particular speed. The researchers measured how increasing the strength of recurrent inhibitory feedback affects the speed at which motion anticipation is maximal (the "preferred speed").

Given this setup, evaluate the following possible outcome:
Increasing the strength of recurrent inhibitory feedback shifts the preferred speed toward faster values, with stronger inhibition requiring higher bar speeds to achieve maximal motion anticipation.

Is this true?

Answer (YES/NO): YES